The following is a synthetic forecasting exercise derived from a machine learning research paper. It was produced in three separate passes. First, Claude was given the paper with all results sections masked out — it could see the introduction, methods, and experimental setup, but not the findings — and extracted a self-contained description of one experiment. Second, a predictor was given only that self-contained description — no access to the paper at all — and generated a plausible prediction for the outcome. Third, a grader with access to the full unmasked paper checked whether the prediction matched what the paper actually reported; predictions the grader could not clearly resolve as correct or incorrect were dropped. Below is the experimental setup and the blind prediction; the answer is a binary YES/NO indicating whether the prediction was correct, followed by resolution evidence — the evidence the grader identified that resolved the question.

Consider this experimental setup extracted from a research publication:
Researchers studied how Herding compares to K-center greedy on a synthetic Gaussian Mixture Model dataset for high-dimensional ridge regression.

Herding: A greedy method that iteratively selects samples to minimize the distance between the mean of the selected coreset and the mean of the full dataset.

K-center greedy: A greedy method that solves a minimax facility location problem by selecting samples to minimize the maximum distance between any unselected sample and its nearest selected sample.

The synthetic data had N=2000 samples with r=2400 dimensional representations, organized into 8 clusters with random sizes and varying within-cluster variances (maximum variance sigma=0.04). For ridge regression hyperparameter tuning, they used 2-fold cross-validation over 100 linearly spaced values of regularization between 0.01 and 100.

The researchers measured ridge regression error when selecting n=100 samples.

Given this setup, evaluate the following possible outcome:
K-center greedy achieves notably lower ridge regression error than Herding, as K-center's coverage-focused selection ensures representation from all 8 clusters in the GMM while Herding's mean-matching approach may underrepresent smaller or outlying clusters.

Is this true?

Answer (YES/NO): YES